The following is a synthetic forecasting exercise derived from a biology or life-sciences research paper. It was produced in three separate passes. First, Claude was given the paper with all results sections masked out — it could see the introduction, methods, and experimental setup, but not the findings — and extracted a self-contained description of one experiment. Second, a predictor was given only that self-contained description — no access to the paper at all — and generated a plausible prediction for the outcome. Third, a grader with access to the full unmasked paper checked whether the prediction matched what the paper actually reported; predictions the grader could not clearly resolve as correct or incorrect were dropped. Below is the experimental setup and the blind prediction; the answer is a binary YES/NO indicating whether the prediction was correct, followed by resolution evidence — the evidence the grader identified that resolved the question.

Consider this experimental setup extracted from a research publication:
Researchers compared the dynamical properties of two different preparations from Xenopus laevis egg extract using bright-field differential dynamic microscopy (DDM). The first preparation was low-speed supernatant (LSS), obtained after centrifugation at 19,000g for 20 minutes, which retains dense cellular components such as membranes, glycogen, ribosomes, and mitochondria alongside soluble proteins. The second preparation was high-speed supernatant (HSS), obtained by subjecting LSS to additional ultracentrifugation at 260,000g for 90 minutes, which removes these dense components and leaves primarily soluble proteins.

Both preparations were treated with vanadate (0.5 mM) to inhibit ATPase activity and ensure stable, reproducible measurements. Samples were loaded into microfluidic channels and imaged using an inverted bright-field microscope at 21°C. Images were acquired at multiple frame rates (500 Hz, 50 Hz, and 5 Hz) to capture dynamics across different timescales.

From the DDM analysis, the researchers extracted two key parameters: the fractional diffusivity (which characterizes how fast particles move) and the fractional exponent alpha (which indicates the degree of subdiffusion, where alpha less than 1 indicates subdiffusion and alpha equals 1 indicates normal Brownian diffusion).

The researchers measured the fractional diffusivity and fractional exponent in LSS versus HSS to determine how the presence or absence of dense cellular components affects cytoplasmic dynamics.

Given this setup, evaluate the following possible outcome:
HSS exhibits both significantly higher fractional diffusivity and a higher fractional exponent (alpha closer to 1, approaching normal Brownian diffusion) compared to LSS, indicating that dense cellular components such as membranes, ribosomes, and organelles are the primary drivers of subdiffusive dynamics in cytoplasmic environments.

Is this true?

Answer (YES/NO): NO